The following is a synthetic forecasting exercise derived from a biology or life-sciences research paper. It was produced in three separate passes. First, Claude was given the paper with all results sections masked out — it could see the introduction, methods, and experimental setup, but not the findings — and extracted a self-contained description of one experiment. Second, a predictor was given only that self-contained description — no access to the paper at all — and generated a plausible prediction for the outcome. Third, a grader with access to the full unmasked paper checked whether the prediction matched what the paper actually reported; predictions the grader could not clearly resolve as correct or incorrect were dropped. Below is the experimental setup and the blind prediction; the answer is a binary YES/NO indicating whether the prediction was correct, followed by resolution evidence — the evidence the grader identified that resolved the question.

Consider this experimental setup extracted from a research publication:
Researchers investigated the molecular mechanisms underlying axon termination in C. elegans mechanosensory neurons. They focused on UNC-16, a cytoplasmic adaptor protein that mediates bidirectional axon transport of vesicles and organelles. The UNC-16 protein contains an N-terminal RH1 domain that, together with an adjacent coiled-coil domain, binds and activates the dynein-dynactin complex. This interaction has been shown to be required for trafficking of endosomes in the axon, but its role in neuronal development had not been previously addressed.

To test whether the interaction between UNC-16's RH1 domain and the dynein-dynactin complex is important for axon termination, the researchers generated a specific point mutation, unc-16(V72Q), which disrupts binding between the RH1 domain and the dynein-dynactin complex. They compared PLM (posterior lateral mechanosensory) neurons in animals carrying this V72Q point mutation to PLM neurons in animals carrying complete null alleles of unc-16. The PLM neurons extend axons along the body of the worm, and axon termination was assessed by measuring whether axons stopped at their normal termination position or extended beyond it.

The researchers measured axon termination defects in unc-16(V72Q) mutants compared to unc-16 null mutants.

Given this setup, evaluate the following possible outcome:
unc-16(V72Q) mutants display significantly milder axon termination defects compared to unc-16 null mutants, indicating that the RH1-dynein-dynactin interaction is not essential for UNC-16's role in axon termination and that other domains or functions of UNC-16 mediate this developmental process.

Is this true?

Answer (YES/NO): NO